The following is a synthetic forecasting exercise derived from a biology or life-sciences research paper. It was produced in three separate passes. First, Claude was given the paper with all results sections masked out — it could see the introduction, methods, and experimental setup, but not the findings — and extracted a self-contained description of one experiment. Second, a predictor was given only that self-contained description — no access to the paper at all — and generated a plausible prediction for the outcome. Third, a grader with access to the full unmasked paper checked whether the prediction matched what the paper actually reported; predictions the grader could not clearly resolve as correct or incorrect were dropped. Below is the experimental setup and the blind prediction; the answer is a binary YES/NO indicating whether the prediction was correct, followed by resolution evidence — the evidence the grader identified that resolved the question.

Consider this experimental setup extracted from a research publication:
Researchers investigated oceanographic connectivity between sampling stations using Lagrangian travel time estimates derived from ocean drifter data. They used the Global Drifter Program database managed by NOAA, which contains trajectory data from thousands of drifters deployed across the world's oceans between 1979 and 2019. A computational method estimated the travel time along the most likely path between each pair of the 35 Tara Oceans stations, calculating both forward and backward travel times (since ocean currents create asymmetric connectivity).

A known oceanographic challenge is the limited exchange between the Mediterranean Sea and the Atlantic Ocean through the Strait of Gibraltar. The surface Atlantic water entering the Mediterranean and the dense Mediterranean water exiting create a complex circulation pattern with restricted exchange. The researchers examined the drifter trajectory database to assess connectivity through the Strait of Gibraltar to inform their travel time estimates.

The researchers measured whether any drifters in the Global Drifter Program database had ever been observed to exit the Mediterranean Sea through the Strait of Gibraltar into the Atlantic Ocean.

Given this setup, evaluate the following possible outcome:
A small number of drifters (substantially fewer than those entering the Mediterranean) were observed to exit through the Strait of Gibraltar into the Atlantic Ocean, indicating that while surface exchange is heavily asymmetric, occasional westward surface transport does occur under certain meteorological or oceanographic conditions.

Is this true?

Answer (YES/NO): NO